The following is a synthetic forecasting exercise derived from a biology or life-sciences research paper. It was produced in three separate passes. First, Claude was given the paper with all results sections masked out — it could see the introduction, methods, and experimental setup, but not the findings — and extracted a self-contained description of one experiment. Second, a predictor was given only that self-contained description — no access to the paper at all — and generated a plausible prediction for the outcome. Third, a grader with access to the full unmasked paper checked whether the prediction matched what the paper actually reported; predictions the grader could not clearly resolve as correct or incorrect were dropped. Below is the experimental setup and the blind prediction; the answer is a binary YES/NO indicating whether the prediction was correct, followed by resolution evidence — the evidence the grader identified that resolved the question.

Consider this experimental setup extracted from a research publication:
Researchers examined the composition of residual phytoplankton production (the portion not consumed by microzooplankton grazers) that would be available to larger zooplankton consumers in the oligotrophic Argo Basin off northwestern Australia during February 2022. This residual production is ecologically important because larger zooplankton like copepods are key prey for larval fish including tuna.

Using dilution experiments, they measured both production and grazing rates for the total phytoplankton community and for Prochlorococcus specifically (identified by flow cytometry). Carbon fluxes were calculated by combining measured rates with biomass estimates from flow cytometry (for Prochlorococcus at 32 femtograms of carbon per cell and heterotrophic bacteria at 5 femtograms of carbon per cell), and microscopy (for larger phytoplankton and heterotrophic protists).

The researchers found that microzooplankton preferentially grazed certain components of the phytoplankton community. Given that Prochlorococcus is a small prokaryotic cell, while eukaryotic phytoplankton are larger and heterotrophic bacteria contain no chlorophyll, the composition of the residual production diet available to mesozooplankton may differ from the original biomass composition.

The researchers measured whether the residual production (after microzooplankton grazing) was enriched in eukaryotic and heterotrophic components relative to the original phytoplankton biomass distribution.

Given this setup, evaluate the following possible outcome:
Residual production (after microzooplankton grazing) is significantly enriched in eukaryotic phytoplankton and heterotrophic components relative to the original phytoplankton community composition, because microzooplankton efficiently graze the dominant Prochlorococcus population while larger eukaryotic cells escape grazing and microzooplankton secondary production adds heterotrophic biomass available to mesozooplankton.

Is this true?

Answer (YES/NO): YES